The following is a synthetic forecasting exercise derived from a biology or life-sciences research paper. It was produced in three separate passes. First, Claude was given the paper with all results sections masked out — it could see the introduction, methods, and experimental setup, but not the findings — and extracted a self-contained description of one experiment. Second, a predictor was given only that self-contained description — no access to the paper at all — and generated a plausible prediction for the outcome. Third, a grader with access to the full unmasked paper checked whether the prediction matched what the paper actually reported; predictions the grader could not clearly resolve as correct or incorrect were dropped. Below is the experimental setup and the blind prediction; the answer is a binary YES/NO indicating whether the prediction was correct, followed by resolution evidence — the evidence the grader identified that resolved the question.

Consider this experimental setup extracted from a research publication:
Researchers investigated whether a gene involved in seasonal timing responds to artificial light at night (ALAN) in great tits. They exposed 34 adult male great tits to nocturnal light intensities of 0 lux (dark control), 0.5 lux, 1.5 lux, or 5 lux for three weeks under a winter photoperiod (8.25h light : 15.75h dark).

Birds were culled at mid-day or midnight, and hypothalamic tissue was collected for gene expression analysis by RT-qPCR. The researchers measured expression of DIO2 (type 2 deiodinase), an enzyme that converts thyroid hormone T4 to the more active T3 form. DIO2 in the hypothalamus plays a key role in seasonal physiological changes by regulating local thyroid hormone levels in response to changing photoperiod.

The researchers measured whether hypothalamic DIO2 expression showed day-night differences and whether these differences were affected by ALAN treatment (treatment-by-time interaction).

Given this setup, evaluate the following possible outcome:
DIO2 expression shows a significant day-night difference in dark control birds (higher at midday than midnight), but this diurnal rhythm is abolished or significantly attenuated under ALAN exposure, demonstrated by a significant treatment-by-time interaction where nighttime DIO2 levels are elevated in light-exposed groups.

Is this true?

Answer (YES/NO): NO